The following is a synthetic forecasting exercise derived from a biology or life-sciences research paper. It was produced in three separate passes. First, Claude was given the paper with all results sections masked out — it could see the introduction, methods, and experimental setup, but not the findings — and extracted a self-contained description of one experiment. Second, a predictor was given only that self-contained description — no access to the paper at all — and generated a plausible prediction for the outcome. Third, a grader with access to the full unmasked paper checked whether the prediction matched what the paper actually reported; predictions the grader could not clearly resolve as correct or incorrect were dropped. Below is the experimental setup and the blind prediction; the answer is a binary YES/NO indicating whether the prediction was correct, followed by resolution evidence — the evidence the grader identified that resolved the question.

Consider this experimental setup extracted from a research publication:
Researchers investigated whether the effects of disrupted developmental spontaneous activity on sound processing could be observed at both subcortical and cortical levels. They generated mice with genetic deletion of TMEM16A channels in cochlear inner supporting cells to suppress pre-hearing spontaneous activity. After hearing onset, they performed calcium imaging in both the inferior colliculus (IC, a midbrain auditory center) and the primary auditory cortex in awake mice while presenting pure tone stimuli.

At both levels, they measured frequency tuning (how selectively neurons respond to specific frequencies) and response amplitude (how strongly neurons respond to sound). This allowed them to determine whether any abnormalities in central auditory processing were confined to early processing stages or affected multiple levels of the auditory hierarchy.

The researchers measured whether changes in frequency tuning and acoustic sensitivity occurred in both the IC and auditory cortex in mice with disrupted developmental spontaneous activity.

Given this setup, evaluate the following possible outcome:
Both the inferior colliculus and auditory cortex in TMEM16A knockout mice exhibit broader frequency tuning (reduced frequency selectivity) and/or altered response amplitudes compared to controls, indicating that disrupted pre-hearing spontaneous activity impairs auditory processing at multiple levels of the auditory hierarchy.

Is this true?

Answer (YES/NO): NO